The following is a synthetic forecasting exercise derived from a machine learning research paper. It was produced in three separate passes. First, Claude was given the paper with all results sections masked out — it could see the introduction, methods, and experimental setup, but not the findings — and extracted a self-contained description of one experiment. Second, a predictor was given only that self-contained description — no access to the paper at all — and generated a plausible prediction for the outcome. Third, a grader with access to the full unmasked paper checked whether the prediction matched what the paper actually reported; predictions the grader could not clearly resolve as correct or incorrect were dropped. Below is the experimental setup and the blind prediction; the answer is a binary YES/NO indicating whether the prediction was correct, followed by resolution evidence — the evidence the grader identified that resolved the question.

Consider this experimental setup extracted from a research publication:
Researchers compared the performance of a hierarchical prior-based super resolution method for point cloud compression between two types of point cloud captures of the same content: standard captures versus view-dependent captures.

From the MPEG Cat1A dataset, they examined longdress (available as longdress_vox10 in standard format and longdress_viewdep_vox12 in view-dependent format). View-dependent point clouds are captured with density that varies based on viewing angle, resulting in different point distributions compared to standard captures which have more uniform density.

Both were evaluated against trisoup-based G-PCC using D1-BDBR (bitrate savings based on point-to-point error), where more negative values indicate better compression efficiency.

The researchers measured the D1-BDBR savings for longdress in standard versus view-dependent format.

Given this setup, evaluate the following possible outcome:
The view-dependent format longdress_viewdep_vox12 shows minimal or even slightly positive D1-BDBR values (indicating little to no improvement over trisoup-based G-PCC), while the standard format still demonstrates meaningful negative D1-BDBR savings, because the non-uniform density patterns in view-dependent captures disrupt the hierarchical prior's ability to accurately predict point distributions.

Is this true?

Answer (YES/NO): NO